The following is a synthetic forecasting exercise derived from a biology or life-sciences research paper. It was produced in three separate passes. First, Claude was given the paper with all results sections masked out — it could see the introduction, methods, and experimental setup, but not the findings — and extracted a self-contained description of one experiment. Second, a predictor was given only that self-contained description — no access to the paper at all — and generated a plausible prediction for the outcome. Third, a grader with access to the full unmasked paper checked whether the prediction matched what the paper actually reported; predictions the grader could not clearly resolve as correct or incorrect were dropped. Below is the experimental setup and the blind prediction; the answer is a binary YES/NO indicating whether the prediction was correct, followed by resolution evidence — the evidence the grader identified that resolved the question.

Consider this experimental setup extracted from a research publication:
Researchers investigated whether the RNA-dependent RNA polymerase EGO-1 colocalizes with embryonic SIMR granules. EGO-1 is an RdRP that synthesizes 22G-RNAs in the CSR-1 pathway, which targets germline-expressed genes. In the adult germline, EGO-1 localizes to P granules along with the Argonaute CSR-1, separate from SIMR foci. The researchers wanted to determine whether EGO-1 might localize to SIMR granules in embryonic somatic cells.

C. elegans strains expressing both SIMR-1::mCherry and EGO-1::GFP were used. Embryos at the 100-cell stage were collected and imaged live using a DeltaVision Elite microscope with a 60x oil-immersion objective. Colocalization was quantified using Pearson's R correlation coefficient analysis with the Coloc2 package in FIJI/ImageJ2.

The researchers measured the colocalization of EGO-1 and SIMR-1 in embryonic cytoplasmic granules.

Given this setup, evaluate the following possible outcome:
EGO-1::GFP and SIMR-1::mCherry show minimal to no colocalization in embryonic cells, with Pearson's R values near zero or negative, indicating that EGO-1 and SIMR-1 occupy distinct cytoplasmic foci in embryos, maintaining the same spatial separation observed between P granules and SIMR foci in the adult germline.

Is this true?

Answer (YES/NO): YES